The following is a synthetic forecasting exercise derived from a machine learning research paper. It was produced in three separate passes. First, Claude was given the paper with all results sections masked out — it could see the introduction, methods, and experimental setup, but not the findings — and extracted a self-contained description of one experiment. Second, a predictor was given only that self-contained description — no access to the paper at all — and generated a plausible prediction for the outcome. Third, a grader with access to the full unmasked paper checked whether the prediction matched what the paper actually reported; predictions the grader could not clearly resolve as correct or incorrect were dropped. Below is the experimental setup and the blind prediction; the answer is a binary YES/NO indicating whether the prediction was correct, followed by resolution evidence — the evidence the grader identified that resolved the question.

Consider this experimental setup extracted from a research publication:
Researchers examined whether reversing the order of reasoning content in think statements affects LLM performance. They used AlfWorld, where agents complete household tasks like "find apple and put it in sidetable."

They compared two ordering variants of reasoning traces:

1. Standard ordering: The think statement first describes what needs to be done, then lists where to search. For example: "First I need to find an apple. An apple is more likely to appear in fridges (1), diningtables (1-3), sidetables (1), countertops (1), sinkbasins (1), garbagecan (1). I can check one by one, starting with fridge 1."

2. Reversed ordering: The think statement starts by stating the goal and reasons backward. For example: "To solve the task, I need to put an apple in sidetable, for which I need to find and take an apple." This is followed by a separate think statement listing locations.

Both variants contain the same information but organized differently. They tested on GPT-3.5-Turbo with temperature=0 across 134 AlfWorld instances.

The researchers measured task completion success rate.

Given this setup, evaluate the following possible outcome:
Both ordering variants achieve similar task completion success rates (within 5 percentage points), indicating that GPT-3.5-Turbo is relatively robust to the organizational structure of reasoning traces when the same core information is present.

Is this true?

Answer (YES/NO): YES